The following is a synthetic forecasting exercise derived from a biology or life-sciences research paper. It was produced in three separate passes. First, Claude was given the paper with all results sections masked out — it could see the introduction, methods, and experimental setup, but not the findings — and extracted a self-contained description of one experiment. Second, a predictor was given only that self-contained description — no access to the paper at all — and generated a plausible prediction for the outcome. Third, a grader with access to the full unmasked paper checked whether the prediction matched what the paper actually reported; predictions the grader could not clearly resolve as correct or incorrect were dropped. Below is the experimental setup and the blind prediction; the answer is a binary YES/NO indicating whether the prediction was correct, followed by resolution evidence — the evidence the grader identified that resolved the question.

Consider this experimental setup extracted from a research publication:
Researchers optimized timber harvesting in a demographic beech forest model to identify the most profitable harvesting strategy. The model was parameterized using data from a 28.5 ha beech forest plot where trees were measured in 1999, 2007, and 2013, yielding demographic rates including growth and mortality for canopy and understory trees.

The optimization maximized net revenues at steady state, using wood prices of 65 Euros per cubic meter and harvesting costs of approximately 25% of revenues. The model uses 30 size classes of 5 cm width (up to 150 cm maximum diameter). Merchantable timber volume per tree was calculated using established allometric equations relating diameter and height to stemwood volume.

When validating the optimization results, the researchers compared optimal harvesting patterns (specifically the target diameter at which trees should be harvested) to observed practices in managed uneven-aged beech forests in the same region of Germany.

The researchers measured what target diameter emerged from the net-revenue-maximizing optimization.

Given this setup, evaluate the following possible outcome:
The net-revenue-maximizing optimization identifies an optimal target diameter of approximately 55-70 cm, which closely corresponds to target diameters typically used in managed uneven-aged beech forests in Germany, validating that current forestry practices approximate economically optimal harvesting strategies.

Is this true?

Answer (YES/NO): YES